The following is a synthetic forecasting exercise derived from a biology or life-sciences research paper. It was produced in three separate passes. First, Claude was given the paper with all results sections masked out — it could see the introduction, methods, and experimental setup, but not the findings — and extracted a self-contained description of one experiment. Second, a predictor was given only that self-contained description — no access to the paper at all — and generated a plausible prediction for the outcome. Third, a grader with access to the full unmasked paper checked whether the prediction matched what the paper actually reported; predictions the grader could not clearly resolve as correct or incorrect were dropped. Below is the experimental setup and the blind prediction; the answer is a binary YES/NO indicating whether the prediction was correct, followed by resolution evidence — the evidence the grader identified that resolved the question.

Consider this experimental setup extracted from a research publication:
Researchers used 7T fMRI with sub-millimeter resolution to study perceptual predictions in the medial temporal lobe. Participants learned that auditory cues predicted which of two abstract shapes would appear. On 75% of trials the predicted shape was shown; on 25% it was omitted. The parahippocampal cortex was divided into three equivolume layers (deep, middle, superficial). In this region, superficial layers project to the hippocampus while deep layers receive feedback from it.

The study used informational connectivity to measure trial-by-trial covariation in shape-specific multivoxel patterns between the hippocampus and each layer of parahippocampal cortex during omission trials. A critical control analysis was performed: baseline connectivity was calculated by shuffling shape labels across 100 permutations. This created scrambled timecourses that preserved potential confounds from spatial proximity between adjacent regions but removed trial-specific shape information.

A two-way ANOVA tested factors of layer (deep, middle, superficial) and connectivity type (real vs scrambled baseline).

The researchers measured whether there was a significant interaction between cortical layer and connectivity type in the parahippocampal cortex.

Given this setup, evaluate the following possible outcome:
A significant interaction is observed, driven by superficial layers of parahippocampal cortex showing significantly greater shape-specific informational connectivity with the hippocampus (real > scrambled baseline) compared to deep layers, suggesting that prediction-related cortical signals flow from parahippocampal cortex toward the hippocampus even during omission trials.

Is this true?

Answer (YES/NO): NO